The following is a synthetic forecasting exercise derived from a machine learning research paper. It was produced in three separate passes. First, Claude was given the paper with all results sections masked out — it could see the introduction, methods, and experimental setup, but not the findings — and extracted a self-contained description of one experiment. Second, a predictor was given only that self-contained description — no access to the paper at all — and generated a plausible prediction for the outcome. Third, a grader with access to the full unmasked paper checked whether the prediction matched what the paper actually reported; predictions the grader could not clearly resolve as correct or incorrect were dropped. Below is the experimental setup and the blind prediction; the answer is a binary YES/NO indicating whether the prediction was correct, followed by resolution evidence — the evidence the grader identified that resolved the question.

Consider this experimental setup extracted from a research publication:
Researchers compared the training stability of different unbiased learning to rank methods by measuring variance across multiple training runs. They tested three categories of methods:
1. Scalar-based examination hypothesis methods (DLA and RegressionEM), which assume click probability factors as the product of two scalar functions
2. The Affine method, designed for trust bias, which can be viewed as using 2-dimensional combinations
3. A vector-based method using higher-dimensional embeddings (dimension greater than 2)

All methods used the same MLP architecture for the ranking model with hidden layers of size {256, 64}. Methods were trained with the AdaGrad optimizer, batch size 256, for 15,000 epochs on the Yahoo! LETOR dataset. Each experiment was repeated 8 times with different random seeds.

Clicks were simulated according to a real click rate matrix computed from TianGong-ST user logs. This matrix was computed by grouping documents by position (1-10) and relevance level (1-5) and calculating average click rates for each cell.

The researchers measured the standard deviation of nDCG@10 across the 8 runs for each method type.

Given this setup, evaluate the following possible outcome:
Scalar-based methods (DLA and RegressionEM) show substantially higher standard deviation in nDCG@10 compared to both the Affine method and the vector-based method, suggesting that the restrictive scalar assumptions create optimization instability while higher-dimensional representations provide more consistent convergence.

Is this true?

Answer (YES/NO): YES